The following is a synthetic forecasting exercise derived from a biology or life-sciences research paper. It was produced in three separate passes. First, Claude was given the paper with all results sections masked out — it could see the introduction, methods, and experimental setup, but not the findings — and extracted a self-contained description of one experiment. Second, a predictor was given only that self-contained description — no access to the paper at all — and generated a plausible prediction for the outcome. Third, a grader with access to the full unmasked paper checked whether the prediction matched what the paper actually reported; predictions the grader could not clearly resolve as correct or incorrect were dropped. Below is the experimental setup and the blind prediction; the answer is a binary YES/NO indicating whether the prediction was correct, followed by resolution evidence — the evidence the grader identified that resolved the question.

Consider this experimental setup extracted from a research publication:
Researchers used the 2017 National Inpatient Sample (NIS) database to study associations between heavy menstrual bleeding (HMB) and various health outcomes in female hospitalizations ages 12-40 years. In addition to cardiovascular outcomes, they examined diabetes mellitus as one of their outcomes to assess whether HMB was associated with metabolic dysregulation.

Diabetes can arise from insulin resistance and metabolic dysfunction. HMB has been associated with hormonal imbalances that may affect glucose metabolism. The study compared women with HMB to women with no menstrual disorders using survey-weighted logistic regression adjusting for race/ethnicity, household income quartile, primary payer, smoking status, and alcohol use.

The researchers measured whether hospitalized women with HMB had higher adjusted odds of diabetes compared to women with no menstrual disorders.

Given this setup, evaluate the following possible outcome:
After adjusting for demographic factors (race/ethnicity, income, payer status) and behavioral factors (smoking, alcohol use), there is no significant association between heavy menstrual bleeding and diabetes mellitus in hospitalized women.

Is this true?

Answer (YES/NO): NO